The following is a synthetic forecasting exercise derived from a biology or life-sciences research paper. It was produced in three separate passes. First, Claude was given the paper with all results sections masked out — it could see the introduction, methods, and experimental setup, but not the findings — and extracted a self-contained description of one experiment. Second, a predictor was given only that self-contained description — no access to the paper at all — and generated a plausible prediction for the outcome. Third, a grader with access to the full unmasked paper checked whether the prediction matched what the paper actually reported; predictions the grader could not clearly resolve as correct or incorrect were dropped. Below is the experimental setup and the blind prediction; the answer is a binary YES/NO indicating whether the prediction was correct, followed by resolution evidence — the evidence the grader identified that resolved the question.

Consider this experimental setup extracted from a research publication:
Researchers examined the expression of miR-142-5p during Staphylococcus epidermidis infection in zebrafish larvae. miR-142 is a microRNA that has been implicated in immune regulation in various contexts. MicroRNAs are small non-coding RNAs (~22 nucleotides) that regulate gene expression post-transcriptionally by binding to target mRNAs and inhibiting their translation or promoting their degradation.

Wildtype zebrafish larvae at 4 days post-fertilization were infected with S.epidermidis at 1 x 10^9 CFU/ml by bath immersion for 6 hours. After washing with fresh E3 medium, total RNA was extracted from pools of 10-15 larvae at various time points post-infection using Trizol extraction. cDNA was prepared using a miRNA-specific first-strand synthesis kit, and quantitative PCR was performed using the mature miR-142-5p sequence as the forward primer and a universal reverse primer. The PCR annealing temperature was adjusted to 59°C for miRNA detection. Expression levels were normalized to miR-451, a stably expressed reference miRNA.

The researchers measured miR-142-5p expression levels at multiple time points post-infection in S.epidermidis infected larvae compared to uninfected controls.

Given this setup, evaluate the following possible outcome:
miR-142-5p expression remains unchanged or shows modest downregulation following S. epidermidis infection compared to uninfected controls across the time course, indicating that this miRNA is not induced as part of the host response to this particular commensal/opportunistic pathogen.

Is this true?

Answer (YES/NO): NO